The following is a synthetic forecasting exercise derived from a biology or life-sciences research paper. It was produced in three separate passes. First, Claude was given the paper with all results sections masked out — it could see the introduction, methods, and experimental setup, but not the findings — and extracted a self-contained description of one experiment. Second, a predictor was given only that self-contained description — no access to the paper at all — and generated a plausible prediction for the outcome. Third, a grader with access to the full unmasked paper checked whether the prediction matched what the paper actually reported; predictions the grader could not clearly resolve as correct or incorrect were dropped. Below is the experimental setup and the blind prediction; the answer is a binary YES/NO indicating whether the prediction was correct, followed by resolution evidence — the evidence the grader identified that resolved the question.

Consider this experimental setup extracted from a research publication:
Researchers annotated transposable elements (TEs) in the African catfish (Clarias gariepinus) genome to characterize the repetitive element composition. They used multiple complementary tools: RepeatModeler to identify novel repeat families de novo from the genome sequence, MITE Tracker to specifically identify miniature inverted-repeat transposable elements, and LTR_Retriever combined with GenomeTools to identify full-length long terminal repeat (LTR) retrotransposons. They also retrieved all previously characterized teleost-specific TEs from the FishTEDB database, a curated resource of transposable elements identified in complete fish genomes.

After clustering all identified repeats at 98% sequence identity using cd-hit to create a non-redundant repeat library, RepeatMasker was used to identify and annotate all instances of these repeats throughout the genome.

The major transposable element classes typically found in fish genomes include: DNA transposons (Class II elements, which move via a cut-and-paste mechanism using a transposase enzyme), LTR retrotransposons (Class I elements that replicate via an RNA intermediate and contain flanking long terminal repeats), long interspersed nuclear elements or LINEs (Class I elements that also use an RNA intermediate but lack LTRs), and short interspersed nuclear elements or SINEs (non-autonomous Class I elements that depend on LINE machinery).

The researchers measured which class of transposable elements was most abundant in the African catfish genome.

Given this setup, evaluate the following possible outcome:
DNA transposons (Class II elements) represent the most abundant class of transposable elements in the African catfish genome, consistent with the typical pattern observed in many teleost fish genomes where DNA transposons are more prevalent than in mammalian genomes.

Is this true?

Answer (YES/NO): NO